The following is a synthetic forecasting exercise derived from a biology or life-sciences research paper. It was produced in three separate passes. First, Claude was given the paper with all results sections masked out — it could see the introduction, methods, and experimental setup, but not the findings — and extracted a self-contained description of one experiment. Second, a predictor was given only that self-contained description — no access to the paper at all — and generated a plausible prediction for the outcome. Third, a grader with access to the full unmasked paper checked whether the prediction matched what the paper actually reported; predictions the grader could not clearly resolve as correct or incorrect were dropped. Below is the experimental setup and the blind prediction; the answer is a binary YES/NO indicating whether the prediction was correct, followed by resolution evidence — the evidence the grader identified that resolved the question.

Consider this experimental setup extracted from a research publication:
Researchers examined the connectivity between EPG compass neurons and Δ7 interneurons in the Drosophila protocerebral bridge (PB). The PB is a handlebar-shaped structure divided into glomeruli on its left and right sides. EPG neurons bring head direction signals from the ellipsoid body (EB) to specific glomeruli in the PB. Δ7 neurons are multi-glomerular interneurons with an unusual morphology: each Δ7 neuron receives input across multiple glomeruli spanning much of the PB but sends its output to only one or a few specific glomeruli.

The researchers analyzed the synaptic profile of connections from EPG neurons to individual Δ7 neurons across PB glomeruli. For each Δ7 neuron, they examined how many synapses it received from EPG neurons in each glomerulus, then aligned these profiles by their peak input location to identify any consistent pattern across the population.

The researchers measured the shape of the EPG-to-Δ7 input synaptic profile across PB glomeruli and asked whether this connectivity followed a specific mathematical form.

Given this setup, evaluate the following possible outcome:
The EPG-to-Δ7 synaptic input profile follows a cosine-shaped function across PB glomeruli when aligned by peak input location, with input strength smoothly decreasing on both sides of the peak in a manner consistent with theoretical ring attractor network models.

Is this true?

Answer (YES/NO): YES